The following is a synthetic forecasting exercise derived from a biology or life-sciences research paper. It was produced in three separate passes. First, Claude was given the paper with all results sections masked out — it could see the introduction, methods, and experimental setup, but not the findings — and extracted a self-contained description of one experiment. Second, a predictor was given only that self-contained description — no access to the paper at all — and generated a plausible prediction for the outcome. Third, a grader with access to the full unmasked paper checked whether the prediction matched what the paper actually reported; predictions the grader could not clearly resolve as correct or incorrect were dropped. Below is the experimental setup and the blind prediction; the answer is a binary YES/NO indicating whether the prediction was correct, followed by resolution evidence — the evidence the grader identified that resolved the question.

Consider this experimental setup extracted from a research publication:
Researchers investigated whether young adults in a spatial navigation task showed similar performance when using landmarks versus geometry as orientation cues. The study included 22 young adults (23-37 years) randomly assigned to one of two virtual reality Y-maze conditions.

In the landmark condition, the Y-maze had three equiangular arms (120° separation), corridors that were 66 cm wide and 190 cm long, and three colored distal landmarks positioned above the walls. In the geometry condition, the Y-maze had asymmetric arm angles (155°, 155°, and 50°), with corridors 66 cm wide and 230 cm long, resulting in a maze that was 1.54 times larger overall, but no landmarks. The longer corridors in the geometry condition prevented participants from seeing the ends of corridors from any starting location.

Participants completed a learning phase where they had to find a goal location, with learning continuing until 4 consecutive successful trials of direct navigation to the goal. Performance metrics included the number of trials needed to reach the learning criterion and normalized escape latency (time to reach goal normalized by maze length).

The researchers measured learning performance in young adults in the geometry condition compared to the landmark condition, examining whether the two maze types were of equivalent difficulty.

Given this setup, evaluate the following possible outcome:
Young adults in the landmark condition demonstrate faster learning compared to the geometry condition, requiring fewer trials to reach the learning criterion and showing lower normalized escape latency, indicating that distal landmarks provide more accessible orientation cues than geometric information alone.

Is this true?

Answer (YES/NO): NO